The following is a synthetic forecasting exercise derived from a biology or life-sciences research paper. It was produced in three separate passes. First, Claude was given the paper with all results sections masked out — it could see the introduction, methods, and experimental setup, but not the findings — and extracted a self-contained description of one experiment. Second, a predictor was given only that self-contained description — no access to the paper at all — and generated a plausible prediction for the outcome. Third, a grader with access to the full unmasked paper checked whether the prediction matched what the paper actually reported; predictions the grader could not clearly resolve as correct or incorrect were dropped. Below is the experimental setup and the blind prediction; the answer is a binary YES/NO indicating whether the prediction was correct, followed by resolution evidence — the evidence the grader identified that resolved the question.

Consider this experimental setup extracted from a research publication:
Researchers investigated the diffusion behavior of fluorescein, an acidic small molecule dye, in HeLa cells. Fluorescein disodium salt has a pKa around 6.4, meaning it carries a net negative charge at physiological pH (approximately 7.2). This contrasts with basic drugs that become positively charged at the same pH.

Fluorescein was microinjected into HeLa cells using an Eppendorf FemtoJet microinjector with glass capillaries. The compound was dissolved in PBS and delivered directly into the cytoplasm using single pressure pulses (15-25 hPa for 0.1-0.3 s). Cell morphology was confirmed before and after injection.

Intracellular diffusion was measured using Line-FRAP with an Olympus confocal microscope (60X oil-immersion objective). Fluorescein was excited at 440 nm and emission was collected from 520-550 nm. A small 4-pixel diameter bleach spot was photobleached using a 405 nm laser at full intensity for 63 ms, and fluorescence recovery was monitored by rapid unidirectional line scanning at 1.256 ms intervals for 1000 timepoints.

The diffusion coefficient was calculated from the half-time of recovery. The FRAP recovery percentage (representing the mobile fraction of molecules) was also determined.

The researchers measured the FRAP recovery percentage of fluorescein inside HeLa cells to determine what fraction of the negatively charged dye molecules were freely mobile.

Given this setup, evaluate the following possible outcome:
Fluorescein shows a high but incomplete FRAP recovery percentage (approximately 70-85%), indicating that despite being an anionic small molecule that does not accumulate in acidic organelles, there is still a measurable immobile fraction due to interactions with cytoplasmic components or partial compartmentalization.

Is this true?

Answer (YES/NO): NO